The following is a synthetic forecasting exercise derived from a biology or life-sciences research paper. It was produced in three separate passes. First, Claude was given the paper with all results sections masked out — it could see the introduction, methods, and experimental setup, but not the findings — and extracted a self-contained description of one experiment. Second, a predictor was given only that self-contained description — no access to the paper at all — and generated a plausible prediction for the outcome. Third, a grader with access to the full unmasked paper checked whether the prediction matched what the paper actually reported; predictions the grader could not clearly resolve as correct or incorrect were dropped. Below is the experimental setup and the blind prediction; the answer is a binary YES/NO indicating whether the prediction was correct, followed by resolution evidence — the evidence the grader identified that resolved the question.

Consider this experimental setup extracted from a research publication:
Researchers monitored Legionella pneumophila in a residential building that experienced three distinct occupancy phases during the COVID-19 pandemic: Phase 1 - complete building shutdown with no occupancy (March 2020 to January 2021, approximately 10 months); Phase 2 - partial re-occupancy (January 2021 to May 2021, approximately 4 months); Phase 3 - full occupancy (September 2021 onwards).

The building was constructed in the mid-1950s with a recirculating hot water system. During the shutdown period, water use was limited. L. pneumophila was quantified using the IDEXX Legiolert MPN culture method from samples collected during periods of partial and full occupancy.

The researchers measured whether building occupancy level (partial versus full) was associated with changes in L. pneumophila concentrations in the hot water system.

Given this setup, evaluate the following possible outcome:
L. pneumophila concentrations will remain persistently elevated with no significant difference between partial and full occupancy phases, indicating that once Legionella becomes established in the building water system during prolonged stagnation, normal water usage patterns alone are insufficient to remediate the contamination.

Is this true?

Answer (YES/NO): YES